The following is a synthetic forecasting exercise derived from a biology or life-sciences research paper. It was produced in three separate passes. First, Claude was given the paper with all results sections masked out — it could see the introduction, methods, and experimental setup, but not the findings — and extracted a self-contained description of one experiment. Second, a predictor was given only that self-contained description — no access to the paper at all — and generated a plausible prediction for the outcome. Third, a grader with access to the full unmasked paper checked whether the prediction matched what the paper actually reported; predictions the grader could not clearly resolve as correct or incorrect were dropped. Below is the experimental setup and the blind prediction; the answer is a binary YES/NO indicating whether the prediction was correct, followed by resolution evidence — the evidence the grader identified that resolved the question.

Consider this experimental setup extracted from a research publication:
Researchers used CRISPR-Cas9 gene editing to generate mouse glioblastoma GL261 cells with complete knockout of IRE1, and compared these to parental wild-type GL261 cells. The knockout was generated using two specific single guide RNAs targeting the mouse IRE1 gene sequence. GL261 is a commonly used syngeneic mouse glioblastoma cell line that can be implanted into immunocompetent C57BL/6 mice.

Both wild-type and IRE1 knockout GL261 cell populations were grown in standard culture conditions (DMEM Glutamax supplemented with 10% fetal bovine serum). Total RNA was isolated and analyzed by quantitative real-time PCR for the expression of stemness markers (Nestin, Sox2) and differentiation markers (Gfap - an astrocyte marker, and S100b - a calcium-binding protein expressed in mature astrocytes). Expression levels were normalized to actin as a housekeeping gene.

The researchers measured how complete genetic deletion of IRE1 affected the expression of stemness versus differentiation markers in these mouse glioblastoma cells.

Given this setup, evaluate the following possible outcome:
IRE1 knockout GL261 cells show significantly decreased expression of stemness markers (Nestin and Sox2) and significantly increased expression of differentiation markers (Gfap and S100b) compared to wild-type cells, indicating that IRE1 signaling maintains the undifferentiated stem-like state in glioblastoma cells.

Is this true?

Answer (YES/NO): NO